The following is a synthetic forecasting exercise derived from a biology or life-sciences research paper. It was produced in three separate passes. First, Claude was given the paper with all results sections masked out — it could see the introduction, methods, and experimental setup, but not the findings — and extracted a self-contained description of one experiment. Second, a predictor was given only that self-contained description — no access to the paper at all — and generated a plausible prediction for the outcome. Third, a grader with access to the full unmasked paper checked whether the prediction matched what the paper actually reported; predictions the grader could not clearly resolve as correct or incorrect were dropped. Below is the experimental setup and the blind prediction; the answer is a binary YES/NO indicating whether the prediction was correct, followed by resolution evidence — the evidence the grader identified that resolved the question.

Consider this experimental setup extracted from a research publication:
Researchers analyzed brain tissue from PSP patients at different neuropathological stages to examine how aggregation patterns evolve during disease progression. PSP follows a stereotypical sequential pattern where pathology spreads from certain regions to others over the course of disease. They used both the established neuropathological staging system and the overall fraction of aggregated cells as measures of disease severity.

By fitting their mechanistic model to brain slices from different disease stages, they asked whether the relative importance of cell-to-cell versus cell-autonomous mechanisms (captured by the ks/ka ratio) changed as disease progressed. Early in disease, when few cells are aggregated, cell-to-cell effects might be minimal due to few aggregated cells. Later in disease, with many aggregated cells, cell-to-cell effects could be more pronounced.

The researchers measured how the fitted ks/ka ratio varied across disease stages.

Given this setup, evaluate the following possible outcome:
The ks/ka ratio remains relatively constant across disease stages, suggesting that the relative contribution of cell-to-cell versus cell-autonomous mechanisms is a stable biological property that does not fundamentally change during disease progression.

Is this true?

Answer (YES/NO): YES